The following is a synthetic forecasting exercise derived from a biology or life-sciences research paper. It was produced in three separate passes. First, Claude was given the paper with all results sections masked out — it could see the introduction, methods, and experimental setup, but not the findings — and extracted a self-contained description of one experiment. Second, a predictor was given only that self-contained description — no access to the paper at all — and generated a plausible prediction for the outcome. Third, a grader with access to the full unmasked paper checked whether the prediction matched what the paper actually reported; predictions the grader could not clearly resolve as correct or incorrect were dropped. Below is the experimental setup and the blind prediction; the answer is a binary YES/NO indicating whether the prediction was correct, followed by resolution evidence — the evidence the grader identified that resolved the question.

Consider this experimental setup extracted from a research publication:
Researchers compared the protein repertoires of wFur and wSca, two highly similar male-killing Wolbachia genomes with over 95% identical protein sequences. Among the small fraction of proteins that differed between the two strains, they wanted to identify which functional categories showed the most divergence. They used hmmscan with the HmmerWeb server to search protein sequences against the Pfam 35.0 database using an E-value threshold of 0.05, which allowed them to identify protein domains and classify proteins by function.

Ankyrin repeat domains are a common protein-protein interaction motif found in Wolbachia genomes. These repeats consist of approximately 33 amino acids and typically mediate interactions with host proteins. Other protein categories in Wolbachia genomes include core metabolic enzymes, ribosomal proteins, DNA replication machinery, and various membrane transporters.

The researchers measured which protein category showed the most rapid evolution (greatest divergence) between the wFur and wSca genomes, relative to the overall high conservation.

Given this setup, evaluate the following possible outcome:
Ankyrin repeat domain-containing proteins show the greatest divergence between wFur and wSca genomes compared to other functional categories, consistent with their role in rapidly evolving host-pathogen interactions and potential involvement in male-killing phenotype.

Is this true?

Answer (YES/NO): YES